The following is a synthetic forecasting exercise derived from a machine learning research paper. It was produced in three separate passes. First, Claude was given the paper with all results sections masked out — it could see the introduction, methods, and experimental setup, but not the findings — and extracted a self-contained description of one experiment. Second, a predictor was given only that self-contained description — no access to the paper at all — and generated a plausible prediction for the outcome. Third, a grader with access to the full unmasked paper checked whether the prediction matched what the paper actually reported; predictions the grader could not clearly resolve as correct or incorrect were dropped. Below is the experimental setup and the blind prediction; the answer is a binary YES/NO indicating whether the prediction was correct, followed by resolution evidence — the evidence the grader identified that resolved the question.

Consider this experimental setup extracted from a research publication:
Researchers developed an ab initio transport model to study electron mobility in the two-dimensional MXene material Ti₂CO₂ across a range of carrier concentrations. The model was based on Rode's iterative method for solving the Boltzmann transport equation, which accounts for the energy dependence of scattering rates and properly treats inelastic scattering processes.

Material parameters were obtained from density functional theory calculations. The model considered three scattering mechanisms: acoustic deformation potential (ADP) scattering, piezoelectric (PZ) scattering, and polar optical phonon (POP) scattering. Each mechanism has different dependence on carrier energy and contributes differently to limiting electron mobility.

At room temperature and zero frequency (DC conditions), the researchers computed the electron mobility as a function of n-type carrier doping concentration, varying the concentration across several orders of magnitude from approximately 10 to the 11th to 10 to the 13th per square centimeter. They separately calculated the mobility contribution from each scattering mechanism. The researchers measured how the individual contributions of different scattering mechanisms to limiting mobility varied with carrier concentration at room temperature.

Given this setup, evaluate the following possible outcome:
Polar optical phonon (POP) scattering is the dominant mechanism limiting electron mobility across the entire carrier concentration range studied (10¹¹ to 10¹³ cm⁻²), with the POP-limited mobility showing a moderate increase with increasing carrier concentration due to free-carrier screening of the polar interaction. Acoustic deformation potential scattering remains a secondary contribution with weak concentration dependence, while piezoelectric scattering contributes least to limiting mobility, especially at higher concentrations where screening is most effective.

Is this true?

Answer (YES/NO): NO